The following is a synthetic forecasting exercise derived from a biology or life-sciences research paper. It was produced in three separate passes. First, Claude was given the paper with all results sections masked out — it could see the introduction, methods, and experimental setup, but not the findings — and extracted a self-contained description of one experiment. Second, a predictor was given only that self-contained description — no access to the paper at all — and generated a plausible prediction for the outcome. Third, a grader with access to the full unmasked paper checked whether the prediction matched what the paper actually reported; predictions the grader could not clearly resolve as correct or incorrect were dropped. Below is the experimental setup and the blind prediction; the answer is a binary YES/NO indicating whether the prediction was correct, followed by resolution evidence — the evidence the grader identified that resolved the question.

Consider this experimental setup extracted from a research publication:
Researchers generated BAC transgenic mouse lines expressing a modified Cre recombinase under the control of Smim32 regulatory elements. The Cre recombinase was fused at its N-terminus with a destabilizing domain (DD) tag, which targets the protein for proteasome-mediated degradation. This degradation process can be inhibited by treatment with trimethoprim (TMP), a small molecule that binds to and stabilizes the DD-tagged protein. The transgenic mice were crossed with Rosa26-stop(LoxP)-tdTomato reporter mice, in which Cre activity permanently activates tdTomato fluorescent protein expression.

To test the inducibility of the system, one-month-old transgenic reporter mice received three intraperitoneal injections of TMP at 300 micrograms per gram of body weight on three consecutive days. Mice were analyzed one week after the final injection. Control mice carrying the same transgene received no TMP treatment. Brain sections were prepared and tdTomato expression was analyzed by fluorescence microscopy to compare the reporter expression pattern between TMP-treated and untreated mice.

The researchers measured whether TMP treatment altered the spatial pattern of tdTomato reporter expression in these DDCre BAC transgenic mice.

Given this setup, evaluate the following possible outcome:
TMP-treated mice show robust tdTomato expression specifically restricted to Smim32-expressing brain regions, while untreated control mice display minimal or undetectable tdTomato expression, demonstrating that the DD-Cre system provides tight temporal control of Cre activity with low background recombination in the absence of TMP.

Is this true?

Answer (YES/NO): NO